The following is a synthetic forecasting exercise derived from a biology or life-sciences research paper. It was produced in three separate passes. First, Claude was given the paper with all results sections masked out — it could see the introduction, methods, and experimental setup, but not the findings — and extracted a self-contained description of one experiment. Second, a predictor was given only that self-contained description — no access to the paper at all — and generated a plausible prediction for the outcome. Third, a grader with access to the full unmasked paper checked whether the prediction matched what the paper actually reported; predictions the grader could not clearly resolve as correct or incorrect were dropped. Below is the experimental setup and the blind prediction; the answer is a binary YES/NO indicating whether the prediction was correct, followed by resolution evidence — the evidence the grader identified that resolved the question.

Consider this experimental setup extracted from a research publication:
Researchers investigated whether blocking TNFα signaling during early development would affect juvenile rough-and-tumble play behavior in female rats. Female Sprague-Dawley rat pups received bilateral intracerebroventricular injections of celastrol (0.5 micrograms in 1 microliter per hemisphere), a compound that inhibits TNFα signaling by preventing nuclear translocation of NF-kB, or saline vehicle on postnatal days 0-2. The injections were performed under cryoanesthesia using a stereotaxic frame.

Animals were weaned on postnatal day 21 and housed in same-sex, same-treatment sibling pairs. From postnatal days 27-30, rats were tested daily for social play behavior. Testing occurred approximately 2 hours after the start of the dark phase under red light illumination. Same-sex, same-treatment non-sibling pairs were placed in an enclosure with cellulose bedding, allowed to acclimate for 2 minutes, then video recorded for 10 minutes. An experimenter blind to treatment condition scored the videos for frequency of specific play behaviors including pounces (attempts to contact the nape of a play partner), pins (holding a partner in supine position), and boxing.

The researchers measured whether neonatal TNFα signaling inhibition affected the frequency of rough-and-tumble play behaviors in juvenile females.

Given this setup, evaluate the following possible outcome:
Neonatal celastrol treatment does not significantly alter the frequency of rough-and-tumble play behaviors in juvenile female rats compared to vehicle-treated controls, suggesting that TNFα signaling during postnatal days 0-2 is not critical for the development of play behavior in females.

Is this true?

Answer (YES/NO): NO